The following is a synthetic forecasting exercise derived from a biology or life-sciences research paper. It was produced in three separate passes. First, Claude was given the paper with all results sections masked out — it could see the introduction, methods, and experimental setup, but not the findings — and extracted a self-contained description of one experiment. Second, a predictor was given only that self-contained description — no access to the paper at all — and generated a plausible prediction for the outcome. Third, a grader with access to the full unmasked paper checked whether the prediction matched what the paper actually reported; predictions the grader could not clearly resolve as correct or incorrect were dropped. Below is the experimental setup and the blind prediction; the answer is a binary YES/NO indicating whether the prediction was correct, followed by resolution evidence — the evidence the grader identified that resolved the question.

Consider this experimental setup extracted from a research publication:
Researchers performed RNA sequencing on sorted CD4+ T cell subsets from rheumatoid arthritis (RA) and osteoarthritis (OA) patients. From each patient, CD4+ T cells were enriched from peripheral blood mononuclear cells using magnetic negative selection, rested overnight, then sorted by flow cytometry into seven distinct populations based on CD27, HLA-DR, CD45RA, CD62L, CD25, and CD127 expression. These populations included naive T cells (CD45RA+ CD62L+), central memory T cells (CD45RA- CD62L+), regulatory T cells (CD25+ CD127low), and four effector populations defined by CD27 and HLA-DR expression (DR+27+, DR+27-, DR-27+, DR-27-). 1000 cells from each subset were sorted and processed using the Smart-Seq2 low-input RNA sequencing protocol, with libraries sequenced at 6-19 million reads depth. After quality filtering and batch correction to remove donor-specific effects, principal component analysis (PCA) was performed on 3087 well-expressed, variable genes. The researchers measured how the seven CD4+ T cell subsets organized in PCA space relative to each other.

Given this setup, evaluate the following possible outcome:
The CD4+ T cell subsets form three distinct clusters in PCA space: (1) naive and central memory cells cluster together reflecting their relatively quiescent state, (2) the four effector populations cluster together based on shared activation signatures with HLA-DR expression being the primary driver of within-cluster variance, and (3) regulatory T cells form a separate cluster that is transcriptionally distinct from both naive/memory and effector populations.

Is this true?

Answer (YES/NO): NO